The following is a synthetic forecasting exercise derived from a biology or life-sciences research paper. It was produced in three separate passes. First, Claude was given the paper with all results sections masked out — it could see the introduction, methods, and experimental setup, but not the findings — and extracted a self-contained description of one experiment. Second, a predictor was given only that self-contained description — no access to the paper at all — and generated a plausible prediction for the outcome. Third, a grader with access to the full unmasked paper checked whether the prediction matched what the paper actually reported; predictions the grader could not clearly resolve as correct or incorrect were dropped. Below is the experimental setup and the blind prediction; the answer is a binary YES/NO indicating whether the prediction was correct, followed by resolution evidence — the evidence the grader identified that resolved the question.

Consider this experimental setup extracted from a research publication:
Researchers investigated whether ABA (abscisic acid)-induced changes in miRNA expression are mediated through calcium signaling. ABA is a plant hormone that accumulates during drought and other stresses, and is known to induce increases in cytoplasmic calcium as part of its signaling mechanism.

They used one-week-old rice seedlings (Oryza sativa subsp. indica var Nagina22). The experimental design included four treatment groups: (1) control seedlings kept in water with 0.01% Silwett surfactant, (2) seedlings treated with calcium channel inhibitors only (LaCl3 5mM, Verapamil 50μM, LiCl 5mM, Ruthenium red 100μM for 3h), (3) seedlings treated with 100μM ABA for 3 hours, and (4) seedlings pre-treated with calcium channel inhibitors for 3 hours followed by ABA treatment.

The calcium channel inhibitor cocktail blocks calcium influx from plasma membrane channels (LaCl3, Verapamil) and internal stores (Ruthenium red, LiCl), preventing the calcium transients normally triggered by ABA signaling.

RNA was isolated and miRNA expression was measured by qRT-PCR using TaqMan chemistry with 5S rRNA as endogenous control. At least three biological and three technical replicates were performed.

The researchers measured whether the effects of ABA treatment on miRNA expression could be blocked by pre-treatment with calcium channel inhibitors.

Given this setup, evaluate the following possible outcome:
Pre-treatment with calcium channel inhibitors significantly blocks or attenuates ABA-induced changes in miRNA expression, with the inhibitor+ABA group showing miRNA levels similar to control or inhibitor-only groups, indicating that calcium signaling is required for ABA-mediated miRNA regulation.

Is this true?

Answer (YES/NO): YES